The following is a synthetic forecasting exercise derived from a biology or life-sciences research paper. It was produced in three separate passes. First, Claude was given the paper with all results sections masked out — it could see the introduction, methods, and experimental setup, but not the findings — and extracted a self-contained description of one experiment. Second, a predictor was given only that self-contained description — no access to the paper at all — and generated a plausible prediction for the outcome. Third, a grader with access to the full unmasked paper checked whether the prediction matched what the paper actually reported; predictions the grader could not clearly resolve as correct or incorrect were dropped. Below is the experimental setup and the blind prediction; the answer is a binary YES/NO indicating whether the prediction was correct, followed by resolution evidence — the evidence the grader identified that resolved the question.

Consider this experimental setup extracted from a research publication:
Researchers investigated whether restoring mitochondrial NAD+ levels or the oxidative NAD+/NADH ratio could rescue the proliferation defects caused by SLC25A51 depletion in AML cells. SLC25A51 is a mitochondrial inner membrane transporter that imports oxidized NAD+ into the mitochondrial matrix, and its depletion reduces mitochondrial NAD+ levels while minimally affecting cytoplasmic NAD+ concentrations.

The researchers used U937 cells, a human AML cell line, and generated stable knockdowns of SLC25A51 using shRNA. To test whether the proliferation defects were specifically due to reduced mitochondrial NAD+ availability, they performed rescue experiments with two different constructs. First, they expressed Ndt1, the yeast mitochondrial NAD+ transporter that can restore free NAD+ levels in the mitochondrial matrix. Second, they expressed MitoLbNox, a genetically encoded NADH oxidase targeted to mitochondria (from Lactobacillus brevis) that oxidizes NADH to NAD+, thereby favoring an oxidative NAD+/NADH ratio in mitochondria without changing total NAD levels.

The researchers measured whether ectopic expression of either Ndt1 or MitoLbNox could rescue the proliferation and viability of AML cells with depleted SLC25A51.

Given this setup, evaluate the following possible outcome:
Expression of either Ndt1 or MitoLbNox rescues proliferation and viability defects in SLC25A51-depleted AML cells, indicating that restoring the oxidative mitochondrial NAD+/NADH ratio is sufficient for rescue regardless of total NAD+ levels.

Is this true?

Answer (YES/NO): NO